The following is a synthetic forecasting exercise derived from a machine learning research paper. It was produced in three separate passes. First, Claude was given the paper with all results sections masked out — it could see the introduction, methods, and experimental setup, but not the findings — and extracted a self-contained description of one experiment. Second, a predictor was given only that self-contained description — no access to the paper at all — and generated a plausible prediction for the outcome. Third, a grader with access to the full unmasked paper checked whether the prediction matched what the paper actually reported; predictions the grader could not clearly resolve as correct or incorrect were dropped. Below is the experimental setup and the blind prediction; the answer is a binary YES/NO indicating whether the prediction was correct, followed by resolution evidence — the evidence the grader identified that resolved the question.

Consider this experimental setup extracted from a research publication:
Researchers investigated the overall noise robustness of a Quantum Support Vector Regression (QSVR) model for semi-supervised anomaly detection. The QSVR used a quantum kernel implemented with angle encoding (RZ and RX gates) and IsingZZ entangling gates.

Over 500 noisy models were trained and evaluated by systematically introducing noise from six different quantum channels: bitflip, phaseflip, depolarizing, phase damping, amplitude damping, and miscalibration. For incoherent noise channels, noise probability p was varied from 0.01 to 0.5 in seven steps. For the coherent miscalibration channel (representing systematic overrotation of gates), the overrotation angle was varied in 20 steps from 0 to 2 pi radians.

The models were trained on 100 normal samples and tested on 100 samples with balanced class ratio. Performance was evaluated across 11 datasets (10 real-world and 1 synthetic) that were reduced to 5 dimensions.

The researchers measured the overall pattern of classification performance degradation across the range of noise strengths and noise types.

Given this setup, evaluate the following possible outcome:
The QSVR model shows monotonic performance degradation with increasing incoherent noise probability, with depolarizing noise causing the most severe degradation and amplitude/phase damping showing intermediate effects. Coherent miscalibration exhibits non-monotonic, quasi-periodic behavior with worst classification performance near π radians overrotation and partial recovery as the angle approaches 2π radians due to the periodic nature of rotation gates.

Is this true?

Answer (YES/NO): NO